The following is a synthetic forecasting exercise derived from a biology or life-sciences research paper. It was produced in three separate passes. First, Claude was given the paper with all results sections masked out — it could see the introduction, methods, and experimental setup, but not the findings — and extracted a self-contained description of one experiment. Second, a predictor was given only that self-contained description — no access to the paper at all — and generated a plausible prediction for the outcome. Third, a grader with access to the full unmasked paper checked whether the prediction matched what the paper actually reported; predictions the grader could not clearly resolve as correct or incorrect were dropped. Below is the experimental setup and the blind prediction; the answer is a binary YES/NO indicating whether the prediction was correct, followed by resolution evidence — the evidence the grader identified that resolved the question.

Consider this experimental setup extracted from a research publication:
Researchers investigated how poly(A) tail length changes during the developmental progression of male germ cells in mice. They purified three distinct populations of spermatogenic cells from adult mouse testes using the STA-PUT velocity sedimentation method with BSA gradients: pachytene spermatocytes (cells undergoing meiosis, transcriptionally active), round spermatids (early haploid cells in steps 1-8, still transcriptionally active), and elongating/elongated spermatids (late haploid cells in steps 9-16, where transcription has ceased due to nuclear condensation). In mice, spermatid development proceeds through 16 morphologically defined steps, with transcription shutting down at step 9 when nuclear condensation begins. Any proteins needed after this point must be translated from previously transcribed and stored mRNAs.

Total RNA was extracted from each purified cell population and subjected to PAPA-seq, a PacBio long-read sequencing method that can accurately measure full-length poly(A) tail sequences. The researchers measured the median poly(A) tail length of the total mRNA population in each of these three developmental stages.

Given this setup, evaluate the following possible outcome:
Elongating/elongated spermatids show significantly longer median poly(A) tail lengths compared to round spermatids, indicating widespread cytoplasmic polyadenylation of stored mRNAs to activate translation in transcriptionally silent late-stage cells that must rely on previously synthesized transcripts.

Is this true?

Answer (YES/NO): NO